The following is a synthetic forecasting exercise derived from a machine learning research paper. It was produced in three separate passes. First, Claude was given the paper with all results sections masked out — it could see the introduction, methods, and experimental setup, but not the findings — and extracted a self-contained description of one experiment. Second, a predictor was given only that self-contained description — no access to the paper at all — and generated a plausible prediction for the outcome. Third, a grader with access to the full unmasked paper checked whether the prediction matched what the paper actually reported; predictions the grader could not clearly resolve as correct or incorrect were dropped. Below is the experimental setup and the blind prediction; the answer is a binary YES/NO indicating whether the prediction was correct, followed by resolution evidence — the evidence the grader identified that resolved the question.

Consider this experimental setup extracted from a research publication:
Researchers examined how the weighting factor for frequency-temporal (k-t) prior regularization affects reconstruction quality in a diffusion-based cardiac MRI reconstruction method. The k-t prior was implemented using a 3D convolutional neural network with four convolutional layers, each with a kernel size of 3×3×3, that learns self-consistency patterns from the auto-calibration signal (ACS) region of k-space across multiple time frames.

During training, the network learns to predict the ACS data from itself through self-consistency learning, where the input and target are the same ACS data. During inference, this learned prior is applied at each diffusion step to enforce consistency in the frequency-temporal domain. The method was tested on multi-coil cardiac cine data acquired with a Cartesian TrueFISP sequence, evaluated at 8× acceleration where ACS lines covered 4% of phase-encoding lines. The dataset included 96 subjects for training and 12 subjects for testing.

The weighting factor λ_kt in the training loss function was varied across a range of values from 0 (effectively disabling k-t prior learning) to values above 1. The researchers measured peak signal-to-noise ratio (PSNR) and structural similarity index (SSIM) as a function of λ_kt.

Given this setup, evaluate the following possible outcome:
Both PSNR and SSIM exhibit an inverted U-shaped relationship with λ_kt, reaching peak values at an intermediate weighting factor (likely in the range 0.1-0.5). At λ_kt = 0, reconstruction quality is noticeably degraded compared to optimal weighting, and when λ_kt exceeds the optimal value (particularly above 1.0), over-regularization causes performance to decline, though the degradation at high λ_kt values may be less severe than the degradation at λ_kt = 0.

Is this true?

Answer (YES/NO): NO